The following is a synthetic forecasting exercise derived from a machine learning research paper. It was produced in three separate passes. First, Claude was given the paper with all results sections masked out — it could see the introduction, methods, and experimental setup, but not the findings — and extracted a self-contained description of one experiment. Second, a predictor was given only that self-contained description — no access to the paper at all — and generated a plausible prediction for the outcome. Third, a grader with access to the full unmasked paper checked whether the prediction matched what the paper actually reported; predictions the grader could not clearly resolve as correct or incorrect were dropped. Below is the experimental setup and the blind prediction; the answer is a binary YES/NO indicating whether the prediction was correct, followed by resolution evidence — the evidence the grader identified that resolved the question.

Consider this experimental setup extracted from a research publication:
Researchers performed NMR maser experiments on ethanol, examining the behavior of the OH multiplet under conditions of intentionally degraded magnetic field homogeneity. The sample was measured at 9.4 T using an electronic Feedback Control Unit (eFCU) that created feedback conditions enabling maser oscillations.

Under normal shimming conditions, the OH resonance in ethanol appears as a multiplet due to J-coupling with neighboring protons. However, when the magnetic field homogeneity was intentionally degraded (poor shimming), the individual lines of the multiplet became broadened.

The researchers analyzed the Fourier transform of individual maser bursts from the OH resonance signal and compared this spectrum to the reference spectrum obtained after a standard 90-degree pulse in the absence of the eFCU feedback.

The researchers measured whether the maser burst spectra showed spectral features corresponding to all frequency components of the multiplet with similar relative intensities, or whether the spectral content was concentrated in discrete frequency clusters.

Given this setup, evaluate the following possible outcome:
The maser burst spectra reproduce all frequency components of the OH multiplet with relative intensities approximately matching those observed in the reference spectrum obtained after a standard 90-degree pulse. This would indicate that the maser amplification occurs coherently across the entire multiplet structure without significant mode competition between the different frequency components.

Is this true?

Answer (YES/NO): NO